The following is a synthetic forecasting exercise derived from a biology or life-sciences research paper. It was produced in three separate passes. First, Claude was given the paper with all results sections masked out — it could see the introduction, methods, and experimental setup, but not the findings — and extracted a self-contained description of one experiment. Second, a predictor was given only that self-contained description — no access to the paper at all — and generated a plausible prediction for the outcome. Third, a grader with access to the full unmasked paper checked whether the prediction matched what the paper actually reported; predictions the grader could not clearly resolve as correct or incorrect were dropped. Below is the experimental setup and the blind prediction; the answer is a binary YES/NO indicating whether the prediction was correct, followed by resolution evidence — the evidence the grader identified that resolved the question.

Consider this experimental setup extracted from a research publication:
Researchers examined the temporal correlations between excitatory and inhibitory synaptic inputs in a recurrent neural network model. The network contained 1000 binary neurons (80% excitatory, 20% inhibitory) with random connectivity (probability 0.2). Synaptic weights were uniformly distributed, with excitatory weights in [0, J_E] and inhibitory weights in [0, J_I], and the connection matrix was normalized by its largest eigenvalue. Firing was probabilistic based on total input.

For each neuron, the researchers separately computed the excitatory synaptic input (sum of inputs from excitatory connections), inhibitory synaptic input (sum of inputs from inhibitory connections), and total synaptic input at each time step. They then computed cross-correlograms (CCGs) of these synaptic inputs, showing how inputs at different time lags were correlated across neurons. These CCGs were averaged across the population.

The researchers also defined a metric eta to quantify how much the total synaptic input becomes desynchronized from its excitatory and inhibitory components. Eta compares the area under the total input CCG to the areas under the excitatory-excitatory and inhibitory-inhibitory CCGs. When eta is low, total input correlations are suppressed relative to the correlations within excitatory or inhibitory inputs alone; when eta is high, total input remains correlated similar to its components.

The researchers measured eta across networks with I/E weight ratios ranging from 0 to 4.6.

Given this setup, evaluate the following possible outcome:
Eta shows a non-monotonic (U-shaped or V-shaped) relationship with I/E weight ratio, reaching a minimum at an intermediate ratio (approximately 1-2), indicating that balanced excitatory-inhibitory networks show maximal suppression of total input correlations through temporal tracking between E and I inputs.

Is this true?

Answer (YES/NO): NO